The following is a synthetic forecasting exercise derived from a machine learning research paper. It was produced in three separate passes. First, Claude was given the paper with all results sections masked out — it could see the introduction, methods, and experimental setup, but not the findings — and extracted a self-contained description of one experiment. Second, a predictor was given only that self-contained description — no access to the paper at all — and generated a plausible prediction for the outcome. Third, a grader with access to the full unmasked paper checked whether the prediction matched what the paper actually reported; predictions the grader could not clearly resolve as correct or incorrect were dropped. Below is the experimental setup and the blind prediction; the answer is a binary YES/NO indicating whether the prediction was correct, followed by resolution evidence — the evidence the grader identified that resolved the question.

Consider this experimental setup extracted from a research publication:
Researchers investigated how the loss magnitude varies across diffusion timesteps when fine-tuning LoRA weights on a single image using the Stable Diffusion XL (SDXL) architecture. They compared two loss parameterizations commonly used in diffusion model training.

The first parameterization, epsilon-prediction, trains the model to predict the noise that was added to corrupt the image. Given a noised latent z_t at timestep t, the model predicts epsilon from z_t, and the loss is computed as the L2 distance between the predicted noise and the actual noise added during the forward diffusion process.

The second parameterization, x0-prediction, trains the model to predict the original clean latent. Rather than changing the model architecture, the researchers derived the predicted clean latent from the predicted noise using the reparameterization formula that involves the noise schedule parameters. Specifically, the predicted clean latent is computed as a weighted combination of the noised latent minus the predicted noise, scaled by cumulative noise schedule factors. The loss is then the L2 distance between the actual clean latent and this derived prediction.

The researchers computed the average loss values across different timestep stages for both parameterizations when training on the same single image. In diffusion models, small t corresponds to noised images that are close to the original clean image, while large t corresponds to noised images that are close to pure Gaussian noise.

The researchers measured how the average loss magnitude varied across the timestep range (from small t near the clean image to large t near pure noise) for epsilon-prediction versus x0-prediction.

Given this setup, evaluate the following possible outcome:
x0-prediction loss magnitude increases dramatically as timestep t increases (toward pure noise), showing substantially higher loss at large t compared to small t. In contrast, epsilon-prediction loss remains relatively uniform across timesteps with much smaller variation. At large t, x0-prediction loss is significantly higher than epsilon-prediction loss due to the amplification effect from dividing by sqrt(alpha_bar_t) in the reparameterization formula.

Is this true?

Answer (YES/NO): NO